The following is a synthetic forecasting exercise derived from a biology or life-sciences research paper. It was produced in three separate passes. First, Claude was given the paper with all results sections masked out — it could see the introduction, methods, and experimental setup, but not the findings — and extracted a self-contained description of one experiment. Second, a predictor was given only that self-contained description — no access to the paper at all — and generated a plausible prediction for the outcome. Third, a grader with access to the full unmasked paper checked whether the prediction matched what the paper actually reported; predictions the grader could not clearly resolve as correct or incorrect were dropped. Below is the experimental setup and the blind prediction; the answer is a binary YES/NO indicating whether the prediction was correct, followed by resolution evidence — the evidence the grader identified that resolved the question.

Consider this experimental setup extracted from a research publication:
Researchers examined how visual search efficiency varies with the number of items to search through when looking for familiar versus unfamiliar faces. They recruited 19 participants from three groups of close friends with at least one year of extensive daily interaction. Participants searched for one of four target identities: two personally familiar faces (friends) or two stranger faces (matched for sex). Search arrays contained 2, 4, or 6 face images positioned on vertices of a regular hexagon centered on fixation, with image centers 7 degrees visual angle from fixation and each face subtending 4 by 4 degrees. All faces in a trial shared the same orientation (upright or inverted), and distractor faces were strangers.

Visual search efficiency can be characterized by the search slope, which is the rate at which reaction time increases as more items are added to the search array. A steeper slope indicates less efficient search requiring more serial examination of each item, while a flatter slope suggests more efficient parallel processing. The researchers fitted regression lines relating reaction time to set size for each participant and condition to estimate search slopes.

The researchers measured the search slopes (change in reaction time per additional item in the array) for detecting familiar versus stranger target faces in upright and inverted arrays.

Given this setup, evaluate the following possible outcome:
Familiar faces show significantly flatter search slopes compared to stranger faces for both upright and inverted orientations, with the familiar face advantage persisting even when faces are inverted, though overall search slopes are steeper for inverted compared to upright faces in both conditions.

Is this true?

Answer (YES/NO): NO